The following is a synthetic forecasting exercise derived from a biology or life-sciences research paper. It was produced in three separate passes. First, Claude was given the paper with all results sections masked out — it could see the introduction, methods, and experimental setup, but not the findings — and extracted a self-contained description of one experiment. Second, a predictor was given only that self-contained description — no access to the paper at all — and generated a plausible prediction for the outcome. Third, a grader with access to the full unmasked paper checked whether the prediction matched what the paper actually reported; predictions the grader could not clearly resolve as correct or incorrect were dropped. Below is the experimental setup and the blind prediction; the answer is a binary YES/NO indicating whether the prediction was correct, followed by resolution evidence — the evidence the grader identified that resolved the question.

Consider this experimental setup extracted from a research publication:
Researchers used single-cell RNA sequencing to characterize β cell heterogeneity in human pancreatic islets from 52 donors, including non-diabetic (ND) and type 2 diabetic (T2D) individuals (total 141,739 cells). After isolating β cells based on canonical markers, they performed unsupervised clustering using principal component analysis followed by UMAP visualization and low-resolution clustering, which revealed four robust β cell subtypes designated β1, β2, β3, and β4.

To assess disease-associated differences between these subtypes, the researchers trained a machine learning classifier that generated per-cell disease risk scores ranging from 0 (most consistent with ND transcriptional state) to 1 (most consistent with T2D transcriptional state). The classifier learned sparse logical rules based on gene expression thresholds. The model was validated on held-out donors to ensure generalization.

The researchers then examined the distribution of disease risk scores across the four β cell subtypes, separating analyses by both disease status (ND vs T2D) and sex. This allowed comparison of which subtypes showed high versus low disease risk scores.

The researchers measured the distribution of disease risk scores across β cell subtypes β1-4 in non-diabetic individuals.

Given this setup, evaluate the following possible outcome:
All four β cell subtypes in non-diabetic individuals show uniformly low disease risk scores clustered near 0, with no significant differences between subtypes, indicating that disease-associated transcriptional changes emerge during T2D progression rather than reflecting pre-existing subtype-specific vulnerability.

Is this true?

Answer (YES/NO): NO